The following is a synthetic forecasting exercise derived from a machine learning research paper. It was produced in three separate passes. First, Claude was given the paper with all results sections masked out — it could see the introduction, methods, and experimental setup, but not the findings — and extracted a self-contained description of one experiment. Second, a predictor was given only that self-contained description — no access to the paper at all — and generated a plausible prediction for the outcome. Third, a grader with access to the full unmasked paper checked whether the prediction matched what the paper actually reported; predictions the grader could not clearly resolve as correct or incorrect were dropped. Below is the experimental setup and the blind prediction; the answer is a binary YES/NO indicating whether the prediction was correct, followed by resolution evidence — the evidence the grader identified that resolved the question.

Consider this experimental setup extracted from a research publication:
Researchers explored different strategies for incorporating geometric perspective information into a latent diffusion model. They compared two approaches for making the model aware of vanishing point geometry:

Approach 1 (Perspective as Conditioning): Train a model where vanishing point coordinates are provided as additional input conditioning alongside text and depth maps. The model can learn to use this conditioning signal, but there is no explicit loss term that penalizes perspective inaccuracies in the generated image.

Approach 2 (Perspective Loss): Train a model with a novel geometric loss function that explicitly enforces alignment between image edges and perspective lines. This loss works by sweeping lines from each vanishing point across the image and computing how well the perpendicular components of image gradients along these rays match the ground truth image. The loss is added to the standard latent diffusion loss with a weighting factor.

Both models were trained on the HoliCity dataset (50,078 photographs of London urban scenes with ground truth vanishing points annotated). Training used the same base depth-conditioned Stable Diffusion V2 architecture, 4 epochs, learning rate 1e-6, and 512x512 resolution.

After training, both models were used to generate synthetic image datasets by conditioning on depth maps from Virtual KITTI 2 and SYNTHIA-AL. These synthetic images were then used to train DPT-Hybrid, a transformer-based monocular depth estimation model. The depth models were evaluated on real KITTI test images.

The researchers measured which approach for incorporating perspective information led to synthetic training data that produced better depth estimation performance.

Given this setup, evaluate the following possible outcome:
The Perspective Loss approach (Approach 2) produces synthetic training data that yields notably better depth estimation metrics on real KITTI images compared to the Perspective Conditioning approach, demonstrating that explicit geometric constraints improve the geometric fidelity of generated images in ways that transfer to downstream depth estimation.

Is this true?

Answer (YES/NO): YES